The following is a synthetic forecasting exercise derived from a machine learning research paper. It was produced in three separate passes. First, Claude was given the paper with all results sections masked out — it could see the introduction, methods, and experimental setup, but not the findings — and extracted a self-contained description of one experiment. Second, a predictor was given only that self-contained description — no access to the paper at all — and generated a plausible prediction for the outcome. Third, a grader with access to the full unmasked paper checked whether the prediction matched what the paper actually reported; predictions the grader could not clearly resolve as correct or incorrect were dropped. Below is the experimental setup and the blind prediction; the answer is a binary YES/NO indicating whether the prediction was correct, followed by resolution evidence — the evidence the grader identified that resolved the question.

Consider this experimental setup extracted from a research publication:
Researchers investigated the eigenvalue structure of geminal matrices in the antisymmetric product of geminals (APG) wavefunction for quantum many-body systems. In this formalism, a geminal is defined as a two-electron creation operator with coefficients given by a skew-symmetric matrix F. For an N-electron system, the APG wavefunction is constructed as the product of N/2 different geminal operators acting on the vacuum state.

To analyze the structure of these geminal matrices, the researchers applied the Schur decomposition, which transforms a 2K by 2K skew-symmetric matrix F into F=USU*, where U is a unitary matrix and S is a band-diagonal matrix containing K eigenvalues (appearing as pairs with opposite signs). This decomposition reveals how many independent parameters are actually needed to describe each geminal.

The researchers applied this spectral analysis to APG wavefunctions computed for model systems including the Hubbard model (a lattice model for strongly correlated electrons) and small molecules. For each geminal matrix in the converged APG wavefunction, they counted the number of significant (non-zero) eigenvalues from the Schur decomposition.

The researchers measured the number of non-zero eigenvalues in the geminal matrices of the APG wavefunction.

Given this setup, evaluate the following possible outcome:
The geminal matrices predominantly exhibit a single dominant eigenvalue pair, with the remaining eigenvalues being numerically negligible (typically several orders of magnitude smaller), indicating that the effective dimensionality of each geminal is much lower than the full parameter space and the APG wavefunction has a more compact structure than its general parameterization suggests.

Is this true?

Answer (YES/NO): NO